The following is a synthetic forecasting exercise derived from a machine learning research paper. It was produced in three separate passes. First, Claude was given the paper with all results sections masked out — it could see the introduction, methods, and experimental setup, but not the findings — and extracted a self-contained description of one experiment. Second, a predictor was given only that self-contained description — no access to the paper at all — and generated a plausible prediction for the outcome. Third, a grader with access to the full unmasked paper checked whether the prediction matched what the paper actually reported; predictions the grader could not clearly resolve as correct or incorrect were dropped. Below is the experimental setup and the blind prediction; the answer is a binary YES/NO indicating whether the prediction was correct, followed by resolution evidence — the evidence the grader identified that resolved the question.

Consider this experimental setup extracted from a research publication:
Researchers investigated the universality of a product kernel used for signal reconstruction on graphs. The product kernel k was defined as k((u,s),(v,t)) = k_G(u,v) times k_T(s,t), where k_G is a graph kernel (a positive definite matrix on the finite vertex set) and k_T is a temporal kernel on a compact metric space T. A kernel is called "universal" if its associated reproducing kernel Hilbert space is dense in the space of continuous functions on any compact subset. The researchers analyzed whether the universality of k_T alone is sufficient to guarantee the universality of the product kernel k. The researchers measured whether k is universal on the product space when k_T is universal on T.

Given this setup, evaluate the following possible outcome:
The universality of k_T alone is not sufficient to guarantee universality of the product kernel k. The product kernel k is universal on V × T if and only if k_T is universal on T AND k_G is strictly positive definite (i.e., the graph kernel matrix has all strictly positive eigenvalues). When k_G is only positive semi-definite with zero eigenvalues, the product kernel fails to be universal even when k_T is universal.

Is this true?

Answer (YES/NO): NO